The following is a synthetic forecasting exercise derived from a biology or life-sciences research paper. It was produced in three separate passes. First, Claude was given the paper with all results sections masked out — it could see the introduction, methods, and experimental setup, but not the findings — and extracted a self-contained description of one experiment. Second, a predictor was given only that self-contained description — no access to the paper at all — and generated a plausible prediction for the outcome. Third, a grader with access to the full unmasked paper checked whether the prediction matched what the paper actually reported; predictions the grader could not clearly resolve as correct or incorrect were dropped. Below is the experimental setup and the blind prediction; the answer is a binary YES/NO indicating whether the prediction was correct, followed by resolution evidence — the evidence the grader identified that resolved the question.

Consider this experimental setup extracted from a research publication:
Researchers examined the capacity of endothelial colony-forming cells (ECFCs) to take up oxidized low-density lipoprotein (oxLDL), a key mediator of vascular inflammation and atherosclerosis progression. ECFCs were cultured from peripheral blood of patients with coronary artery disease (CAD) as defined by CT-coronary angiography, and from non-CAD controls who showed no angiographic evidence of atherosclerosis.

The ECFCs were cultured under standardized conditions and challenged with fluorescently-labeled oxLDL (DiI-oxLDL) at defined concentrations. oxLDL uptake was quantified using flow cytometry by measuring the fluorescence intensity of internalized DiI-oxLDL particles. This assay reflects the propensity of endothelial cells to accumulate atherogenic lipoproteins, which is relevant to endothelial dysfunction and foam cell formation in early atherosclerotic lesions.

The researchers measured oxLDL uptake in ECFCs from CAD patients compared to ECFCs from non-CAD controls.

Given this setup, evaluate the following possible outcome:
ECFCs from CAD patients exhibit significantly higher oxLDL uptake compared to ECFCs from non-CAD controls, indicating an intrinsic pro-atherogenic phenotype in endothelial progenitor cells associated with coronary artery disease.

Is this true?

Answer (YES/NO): YES